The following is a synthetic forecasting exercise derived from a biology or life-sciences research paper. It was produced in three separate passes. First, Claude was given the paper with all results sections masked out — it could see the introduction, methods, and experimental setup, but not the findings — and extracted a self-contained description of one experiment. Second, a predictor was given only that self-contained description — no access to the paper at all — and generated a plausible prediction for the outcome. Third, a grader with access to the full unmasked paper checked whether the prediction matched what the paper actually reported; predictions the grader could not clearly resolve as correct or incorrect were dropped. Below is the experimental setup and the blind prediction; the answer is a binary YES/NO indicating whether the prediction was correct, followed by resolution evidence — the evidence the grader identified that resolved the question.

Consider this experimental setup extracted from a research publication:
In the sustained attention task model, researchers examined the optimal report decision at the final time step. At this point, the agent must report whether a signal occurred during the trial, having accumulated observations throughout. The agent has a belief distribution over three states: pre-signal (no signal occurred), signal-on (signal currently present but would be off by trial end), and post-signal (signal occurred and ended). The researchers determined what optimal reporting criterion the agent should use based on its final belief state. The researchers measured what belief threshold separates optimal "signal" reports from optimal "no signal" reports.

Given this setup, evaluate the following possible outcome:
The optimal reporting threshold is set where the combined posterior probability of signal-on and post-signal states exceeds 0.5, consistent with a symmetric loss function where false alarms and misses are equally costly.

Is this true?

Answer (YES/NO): YES